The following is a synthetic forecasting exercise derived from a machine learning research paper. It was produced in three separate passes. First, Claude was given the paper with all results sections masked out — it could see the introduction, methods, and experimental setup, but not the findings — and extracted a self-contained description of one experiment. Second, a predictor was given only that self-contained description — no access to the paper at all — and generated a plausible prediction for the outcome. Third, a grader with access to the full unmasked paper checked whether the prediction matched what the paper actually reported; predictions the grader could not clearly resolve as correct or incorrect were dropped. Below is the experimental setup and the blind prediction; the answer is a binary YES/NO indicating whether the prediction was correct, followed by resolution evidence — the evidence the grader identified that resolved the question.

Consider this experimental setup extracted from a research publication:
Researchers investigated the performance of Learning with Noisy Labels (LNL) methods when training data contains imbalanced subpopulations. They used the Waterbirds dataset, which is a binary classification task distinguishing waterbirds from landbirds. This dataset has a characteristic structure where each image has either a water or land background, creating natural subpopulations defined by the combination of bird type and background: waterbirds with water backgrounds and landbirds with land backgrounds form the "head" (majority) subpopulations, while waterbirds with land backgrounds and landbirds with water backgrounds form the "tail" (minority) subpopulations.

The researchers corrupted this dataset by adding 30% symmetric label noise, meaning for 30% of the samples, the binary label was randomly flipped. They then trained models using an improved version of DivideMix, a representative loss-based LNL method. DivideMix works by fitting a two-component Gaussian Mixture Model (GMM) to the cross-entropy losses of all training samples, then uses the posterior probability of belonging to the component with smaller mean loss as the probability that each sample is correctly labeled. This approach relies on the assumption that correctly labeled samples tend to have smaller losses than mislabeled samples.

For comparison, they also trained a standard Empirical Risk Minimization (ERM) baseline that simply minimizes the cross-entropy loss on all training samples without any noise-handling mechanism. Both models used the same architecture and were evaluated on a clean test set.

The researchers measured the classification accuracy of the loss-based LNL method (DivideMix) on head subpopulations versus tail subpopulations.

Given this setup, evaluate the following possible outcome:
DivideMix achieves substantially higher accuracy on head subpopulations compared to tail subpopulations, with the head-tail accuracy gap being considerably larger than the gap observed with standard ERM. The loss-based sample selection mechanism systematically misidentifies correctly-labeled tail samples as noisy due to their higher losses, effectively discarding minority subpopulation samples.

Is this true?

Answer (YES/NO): NO